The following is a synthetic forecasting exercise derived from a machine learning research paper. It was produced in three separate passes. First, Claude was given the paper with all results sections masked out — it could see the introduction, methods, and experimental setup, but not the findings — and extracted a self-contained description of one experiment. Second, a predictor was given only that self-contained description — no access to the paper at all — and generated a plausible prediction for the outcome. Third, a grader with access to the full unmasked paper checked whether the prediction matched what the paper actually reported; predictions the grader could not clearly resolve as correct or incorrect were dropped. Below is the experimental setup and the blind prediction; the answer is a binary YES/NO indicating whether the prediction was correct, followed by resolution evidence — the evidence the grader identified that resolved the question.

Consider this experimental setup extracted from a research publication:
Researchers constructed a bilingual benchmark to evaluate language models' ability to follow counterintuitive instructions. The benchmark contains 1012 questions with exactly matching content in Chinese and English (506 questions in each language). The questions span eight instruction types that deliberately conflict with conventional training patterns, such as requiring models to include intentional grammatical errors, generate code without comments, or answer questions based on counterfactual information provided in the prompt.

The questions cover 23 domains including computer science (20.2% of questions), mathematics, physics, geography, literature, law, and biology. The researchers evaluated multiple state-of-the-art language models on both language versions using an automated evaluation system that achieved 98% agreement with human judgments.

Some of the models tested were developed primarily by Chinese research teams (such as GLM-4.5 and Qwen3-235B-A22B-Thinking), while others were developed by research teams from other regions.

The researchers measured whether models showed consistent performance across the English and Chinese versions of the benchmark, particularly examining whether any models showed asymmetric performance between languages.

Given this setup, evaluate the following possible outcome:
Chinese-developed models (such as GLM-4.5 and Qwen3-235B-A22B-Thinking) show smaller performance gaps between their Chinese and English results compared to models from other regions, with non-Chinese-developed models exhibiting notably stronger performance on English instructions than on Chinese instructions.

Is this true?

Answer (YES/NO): NO